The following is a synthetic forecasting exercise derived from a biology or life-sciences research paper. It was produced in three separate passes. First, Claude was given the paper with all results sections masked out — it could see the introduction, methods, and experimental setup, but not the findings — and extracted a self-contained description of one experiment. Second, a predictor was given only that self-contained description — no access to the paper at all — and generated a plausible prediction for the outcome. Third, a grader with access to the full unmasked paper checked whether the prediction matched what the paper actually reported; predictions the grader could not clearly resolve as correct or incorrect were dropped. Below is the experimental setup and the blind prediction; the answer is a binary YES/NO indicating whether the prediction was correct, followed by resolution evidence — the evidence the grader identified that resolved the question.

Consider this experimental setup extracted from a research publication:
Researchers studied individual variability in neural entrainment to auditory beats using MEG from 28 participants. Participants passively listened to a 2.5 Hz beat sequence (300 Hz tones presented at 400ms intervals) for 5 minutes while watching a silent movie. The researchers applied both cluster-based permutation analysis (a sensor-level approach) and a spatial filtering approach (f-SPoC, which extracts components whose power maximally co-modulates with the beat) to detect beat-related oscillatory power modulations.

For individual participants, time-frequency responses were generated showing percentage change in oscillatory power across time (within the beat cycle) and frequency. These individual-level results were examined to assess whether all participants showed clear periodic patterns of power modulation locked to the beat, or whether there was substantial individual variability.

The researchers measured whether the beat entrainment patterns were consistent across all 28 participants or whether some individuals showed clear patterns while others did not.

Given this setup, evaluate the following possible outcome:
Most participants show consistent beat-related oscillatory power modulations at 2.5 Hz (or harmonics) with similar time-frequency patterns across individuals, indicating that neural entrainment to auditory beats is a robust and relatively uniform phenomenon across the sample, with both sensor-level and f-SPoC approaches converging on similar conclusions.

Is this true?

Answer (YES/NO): NO